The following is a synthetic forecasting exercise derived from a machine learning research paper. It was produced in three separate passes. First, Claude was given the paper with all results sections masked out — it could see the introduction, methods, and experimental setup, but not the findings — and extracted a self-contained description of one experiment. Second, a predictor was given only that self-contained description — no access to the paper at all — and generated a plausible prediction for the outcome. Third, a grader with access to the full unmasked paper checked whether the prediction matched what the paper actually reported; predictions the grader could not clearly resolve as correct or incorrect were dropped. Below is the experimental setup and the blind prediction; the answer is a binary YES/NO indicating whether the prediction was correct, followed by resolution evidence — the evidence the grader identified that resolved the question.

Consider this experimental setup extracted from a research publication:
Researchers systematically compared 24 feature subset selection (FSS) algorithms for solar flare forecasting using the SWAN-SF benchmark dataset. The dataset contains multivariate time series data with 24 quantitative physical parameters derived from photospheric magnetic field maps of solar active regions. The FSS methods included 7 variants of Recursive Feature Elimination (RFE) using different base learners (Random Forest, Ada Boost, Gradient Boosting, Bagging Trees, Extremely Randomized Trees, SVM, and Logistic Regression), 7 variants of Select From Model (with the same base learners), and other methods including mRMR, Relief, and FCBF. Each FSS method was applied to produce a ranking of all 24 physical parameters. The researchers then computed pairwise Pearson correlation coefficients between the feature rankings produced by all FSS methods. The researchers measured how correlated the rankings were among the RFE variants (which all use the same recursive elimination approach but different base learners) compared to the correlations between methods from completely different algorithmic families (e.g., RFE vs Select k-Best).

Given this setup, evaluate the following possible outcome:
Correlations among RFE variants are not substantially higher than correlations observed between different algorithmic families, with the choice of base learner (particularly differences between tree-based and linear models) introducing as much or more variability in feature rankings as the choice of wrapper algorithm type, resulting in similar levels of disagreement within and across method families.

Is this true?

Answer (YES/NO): YES